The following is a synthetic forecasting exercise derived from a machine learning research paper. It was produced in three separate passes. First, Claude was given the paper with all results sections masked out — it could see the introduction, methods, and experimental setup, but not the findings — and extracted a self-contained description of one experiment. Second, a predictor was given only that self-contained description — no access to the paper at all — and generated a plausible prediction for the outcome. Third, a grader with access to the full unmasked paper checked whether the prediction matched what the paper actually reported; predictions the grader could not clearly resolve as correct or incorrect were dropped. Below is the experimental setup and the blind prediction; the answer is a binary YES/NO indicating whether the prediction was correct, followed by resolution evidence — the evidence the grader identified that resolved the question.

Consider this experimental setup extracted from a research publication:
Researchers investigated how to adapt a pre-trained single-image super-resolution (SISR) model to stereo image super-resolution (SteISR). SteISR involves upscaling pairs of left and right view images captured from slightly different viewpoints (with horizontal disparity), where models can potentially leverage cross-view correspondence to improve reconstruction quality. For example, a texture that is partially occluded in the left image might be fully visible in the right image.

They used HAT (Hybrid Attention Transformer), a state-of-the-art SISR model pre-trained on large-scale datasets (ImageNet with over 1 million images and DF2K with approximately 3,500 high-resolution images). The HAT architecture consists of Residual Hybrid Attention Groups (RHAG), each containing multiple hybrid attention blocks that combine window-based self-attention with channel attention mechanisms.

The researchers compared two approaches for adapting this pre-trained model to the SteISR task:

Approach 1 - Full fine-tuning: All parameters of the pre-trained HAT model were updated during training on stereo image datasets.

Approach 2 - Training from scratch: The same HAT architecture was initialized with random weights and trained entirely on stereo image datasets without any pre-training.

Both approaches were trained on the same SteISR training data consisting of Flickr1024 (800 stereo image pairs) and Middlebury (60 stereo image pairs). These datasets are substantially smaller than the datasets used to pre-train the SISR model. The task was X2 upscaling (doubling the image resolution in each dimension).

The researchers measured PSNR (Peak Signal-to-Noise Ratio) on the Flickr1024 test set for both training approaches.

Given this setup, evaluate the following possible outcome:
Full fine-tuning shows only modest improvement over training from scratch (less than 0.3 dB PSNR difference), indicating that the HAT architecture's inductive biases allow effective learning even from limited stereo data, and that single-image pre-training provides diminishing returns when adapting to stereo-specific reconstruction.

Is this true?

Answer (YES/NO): NO